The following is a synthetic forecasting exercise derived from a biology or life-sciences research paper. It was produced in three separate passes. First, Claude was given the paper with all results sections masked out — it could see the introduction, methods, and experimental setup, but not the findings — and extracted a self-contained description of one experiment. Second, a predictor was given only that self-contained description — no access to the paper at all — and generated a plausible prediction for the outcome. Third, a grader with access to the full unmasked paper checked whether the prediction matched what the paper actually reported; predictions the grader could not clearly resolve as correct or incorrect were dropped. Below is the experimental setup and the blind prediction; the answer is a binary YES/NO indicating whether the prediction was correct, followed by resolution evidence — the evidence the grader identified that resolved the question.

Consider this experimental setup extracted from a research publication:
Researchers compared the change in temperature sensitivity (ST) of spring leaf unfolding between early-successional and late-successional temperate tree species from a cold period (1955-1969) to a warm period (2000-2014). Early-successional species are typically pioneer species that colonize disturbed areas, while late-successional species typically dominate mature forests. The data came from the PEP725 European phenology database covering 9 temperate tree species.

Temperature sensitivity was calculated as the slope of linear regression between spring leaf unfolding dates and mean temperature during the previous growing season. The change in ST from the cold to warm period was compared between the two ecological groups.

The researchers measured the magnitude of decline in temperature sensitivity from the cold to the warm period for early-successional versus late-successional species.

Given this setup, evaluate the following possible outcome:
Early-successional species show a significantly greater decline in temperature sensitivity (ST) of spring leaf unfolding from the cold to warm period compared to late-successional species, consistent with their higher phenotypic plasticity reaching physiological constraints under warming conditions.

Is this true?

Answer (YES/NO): YES